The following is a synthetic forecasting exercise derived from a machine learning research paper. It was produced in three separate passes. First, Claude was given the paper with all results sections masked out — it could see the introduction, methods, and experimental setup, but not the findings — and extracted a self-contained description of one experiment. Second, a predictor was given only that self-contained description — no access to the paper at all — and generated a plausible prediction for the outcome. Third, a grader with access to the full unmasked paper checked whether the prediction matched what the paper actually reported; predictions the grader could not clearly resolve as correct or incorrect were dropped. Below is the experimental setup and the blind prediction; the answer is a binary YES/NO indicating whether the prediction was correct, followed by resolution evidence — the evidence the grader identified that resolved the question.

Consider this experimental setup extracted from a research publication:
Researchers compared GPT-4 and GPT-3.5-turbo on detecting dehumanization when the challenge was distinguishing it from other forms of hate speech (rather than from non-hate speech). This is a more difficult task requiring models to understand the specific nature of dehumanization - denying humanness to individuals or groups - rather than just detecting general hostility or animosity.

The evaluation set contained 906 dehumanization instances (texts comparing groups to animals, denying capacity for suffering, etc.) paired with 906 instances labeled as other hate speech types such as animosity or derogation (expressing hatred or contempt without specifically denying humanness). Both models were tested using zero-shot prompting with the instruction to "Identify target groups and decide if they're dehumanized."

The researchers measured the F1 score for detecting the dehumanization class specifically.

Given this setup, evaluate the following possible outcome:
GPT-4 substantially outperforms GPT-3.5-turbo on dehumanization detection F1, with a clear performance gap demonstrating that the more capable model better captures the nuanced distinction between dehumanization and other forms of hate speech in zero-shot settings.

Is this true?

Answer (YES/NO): NO